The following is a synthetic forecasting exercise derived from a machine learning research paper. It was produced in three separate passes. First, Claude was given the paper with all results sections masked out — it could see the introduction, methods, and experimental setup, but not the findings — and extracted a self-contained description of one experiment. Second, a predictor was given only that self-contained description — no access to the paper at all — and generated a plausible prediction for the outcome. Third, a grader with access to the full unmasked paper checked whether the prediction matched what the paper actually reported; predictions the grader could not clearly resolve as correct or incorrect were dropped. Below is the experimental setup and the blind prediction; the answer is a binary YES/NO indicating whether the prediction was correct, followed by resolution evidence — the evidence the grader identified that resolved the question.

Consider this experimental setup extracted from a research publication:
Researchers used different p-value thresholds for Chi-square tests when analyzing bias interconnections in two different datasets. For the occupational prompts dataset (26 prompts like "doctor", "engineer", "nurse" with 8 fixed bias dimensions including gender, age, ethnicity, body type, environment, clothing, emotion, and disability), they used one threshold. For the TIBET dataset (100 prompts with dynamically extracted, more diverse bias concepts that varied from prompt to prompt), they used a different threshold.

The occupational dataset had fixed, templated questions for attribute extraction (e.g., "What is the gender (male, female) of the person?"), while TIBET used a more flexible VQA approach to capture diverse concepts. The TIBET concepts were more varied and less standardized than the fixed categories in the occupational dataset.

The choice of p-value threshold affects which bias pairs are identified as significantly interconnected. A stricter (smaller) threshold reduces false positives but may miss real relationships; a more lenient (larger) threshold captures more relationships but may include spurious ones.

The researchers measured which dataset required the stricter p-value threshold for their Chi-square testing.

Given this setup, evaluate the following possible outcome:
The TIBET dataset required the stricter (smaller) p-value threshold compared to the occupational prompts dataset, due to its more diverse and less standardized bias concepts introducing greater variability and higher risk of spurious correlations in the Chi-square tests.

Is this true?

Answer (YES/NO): NO